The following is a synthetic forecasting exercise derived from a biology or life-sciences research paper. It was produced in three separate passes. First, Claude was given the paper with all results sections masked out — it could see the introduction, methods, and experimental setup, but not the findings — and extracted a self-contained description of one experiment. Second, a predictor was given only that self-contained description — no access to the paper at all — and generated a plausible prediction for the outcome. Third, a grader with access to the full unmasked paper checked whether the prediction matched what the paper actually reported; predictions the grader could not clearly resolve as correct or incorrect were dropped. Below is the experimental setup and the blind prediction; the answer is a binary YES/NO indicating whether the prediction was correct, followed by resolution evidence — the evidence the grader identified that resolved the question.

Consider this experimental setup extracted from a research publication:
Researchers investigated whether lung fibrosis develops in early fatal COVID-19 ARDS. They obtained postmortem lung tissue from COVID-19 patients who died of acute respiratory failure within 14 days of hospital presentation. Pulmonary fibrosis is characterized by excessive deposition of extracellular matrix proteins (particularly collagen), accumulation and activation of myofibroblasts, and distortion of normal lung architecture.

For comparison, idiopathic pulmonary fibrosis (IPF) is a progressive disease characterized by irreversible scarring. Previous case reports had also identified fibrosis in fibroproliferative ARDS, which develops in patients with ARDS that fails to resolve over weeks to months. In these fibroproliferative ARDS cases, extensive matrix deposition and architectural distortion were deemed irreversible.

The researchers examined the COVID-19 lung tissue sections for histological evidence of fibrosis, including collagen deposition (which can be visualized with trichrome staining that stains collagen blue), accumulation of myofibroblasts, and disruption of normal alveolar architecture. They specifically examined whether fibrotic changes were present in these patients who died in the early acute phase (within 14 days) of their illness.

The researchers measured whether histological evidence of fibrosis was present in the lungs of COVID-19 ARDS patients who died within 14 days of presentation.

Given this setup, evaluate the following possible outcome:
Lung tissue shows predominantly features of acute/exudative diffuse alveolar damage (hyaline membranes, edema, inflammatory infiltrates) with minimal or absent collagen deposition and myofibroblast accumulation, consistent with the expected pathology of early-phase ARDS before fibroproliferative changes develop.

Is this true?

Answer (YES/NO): YES